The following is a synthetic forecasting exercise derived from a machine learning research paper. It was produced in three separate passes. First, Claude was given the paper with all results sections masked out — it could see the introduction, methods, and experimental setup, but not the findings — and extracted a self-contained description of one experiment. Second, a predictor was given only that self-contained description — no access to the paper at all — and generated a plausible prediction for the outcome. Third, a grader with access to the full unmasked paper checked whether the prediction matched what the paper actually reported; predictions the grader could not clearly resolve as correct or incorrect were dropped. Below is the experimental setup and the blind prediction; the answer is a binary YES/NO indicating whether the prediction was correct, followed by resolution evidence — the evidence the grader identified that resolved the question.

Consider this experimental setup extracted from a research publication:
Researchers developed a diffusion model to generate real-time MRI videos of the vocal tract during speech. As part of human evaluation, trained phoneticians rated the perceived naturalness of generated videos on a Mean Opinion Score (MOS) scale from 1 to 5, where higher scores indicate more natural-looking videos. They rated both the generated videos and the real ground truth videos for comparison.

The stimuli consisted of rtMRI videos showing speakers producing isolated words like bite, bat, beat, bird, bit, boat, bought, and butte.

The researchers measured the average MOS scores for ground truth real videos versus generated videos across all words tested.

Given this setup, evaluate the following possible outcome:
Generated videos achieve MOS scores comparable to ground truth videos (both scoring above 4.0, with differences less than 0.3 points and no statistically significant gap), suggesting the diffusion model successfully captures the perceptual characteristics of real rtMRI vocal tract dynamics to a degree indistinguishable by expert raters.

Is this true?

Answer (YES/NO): NO